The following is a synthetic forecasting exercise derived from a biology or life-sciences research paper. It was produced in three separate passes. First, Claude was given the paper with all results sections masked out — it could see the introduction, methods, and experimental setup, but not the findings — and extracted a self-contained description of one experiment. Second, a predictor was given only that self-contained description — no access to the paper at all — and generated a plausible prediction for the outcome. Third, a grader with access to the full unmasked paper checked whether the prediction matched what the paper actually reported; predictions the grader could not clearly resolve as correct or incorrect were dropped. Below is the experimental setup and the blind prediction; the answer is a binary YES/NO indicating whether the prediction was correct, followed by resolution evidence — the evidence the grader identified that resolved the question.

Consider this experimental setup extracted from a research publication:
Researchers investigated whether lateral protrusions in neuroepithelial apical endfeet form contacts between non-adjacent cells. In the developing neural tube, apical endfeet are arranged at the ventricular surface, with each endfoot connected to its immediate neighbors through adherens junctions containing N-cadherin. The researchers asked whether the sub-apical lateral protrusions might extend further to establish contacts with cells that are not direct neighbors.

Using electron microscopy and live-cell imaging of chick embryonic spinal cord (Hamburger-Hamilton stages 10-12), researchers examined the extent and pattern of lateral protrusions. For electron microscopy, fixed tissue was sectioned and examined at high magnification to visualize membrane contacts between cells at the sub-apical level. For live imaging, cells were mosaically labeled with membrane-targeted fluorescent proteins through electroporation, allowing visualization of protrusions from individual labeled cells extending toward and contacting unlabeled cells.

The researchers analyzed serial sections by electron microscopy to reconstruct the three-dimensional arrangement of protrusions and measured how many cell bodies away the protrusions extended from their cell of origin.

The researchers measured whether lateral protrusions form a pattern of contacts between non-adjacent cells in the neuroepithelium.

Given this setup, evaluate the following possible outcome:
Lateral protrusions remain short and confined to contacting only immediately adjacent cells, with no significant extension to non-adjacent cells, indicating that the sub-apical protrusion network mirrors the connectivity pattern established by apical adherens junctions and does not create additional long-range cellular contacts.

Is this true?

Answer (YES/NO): NO